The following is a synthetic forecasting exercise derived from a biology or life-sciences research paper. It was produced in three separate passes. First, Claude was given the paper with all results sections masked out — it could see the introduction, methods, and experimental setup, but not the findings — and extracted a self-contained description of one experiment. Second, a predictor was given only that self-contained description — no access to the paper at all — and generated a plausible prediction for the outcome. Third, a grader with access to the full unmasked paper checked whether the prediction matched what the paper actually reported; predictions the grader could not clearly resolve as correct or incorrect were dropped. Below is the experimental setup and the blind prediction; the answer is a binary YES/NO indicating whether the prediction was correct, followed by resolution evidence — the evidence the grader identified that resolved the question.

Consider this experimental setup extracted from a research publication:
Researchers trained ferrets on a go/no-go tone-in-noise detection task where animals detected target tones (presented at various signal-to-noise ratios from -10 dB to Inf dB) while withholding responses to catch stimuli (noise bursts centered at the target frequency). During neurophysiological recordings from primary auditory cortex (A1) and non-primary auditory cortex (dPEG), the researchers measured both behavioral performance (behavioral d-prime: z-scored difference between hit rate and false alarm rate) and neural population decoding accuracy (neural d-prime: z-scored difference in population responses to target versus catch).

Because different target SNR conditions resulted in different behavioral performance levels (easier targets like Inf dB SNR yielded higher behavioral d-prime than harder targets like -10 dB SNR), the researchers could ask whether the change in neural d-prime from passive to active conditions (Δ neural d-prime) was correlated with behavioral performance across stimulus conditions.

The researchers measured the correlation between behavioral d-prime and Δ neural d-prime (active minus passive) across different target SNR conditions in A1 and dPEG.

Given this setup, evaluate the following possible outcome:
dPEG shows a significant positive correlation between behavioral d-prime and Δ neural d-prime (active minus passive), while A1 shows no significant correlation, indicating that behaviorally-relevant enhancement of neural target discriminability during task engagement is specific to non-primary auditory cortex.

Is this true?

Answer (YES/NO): YES